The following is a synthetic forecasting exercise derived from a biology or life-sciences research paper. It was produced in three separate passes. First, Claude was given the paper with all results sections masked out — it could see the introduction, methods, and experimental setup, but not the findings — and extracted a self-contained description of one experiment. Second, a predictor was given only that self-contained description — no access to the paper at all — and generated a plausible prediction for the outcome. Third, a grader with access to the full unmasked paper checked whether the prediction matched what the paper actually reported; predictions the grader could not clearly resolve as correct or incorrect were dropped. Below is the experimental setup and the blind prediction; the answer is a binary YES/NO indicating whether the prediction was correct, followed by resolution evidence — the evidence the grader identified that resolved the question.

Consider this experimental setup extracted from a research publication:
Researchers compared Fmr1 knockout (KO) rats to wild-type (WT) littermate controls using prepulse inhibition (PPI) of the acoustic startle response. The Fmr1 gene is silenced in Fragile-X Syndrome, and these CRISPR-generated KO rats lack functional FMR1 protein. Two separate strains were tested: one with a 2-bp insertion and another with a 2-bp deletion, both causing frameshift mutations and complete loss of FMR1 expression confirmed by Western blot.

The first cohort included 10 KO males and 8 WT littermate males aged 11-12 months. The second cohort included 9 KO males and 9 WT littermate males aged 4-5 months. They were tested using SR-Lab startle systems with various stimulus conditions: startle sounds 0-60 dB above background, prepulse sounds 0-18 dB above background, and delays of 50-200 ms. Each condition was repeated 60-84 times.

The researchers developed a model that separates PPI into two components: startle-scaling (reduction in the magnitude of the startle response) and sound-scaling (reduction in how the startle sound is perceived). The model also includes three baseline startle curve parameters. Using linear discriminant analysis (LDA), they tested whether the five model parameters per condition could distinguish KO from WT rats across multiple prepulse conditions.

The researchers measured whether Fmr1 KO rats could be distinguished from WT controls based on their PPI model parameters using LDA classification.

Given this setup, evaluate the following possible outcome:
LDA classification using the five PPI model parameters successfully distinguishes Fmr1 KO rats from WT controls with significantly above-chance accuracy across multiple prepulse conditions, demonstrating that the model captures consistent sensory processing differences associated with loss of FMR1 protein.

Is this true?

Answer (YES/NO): NO